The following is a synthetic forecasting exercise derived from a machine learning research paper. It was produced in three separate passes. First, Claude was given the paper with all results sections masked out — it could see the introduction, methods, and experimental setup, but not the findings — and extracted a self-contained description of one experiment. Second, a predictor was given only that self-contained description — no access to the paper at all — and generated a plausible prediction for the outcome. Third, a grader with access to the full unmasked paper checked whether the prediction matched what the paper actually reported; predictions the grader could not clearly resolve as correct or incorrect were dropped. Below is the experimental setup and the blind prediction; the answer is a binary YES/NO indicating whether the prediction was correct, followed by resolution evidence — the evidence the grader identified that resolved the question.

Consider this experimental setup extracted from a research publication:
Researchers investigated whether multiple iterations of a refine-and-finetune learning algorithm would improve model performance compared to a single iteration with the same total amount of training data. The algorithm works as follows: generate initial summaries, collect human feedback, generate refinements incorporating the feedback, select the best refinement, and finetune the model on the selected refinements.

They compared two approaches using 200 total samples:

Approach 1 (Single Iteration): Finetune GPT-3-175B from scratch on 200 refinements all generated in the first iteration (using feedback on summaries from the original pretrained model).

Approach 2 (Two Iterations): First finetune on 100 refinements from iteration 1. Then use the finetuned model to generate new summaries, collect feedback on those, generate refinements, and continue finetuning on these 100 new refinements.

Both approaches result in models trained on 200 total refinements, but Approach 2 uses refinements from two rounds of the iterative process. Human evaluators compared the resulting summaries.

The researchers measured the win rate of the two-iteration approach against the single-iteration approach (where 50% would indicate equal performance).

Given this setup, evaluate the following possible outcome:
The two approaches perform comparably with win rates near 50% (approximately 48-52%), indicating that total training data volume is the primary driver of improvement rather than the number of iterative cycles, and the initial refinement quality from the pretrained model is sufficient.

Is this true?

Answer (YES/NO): YES